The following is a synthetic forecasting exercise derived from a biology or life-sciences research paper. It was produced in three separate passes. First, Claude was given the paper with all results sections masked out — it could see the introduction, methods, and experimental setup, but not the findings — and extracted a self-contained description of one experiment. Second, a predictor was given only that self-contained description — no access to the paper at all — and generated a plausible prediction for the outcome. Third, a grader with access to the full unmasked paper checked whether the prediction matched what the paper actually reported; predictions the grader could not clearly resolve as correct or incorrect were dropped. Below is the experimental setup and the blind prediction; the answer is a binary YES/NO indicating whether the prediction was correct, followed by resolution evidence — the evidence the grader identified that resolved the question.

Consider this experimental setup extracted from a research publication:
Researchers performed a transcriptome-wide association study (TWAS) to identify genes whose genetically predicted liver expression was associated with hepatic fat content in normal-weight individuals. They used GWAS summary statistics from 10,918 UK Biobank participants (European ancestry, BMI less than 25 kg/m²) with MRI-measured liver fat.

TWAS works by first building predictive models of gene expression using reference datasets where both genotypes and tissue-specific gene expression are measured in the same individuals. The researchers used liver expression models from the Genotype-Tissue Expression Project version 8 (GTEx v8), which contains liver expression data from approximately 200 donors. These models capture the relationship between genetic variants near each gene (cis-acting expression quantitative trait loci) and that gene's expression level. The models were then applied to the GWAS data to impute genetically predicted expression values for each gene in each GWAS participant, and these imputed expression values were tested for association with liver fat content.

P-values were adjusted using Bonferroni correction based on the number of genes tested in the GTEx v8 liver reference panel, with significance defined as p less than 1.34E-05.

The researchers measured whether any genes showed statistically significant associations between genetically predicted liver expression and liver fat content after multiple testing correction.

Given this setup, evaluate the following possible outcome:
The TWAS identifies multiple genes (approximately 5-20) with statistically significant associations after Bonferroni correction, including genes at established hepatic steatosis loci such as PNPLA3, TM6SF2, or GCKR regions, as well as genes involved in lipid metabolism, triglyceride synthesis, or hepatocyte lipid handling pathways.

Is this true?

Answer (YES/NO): NO